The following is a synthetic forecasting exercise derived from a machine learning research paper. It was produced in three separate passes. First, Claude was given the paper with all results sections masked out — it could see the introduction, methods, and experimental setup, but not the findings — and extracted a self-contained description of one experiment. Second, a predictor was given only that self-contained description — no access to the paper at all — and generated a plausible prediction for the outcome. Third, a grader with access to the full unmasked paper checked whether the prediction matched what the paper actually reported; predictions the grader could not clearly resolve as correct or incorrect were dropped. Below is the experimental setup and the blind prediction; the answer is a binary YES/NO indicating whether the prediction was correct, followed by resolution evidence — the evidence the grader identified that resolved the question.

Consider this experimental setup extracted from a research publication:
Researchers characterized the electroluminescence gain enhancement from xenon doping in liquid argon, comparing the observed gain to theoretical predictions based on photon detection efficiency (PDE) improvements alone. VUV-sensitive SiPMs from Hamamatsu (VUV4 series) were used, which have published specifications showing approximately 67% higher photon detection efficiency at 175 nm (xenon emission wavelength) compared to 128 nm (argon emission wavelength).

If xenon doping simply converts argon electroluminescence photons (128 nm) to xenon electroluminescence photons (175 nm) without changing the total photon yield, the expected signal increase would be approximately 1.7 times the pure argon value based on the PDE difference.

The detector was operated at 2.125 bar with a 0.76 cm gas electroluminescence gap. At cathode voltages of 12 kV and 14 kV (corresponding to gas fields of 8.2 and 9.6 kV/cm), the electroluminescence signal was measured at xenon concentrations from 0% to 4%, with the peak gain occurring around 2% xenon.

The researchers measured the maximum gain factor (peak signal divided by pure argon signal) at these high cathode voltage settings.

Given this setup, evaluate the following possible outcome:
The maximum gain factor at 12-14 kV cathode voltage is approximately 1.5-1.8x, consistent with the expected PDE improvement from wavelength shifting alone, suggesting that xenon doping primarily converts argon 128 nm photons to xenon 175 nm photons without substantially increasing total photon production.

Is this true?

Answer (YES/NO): NO